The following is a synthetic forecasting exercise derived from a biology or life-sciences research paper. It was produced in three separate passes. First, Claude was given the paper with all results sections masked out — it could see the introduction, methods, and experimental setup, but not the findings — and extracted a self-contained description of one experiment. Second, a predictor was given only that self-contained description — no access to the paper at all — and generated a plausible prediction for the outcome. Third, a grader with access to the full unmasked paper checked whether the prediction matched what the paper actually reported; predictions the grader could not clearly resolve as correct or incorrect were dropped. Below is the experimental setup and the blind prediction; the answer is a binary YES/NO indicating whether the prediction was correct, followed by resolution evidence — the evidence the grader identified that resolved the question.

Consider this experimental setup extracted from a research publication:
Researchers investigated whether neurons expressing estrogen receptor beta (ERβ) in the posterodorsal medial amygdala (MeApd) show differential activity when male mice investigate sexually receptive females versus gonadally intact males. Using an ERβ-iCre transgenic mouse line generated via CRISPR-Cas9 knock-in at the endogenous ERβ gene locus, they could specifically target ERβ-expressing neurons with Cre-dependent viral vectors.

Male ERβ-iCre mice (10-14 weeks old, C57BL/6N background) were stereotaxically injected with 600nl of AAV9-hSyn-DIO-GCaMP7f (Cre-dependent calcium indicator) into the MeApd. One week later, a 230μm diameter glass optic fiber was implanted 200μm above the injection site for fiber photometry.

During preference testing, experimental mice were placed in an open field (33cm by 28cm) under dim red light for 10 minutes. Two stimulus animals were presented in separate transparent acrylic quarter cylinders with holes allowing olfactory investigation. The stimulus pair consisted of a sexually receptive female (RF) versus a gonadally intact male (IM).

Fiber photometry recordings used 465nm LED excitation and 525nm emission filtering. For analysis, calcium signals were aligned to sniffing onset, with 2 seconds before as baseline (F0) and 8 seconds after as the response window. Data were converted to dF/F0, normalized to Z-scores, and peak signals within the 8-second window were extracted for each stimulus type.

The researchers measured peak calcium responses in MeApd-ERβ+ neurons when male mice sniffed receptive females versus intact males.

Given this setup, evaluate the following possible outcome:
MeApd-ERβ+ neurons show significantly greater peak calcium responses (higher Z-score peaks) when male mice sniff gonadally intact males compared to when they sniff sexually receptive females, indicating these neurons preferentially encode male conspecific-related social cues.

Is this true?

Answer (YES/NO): NO